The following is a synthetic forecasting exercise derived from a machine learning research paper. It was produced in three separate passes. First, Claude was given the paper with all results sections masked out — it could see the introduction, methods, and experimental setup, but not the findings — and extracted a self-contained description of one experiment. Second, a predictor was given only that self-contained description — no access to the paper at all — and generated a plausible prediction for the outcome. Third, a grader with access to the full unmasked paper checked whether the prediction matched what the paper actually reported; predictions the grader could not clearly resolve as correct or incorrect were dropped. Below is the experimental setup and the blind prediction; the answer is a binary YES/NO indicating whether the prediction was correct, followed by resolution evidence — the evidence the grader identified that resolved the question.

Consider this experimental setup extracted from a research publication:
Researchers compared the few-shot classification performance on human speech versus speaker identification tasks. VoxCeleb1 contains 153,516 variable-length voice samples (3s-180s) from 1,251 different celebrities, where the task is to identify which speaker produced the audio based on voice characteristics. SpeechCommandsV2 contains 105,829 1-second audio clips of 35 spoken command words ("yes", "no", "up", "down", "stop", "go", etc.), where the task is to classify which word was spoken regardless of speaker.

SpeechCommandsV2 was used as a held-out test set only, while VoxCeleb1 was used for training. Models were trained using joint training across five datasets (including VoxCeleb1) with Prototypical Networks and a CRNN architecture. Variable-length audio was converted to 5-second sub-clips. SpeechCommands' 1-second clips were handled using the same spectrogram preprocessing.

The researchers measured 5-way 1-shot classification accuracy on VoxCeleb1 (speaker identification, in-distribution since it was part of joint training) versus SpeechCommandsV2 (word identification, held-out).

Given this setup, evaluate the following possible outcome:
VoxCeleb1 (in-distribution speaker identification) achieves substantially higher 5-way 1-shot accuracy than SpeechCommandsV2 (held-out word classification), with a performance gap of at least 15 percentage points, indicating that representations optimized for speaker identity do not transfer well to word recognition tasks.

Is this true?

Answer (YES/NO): YES